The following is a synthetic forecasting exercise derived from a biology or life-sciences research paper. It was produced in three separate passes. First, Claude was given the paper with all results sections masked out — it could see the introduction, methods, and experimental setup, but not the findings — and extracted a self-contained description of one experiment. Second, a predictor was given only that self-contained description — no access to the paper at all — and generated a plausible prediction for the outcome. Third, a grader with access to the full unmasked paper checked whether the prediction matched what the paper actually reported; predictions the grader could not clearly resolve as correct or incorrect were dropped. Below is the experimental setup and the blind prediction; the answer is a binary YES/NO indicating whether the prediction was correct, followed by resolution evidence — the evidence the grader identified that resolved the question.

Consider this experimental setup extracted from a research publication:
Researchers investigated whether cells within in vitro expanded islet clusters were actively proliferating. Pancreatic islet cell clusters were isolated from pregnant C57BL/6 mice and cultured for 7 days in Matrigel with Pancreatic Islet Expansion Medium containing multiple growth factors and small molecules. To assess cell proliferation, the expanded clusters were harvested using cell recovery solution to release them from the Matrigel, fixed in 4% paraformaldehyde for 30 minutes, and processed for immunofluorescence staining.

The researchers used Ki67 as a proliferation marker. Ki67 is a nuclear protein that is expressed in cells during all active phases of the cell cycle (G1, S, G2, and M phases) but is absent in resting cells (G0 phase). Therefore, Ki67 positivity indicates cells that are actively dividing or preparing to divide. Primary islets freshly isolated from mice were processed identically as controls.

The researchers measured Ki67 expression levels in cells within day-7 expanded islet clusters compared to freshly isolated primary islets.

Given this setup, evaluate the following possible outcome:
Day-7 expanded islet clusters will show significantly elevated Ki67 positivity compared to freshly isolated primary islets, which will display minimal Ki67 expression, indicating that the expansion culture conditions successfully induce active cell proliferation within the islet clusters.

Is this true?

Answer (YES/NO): YES